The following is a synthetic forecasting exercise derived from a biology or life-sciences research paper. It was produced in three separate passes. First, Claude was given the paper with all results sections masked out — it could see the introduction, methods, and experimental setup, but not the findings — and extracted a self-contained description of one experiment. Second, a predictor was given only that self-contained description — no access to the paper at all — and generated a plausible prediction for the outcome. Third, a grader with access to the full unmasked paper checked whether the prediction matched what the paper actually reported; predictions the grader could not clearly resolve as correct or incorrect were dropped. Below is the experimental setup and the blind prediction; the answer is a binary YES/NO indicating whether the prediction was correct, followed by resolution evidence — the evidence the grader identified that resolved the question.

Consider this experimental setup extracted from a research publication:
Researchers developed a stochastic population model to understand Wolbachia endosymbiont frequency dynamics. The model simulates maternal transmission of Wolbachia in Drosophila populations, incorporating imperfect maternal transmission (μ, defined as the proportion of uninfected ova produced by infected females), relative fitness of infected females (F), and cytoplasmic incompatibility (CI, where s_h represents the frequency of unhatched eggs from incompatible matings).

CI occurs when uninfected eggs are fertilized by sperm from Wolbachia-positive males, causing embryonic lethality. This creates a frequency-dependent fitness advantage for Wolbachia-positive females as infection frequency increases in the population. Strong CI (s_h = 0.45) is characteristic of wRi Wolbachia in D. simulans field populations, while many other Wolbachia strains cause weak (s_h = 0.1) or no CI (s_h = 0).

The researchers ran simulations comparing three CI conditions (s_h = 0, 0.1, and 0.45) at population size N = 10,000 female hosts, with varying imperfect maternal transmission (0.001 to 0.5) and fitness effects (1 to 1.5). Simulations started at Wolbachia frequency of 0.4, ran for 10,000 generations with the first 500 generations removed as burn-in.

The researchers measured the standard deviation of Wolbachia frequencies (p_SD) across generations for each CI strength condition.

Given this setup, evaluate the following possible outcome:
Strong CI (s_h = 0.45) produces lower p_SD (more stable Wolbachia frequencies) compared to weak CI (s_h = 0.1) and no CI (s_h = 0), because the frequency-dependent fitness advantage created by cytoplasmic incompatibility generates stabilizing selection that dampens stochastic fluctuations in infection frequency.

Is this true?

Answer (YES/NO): YES